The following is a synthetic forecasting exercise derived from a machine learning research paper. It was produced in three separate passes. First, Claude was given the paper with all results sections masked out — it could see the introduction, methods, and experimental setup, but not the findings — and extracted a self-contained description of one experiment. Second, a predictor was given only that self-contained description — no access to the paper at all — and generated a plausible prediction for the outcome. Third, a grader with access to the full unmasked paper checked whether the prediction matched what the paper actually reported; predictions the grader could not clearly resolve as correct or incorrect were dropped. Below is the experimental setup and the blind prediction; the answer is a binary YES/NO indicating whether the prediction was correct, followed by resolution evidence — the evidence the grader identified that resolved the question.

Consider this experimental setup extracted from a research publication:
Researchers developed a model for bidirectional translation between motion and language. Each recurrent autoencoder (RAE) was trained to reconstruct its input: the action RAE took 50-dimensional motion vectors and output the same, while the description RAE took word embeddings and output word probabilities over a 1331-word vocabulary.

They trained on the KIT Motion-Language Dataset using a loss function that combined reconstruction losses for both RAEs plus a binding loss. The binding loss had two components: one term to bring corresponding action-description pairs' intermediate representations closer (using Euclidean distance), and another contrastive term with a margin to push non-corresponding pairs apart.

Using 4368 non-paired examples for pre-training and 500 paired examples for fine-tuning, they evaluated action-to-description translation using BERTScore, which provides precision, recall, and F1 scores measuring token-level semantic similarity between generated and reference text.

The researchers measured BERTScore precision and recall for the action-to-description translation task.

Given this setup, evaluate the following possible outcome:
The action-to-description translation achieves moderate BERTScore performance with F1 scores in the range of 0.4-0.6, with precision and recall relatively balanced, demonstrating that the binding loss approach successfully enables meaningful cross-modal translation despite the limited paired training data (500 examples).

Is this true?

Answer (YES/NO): NO